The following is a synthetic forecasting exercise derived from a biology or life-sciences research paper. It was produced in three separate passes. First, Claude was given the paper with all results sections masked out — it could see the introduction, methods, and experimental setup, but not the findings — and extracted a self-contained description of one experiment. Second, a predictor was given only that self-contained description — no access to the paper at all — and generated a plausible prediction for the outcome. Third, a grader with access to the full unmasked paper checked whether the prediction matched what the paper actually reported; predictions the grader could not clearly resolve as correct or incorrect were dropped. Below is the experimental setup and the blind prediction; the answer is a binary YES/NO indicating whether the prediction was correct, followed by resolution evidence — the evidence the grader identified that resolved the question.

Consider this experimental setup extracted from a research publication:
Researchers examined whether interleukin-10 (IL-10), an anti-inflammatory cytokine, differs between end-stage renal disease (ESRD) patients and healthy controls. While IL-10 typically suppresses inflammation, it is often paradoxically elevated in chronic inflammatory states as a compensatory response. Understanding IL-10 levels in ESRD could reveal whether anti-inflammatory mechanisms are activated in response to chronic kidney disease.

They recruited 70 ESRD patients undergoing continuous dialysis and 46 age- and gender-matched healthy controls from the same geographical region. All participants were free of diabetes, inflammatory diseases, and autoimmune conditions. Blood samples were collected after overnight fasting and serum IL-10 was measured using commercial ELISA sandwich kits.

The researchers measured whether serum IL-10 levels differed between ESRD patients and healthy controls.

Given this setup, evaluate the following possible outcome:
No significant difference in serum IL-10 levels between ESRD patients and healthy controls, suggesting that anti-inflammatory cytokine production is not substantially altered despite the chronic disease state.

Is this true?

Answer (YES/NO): NO